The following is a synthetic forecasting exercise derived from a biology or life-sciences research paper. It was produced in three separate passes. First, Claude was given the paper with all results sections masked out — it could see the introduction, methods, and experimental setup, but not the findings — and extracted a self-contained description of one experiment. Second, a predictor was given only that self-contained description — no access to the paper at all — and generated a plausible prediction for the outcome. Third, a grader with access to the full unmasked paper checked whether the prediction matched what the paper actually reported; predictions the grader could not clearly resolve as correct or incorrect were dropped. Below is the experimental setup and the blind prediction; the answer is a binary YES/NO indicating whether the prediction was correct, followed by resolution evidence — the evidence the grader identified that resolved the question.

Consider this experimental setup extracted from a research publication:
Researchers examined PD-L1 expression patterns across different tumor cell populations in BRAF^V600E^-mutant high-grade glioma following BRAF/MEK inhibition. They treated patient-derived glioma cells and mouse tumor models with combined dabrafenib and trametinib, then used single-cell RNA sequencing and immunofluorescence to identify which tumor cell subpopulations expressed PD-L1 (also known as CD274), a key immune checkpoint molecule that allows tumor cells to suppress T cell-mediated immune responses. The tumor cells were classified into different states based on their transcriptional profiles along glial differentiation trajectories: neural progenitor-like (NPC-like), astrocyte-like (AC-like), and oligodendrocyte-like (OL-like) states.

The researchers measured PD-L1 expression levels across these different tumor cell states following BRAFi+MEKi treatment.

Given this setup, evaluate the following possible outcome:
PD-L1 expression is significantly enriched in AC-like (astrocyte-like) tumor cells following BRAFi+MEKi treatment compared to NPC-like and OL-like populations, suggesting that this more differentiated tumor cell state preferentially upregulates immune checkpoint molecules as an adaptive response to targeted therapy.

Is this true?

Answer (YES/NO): NO